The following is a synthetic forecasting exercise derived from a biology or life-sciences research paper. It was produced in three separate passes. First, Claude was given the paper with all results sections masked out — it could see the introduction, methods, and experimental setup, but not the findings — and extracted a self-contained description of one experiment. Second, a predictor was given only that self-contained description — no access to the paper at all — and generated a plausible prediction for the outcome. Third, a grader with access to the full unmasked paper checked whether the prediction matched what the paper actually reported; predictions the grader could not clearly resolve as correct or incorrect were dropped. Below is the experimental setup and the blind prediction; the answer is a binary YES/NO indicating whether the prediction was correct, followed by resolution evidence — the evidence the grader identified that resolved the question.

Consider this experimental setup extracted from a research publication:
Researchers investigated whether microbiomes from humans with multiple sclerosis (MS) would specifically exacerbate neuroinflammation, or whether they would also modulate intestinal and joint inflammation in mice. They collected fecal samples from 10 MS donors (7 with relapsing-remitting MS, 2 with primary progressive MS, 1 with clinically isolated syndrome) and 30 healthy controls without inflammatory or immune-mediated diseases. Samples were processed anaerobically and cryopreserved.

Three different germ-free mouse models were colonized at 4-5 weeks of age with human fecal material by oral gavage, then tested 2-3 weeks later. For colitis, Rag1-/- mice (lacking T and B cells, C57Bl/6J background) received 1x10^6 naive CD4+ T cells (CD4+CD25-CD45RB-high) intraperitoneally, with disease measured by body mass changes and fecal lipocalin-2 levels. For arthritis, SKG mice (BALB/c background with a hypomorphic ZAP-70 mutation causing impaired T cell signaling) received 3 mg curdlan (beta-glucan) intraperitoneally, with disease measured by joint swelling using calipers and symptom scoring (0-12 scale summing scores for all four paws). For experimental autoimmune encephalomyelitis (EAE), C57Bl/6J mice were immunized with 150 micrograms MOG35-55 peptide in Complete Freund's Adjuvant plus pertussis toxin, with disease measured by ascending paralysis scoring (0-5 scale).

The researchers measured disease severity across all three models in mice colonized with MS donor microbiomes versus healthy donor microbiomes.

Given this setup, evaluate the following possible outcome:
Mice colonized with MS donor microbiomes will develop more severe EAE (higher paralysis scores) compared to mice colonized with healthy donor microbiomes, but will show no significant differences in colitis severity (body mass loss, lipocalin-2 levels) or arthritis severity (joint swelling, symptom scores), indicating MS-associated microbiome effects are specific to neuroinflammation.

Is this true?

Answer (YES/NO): YES